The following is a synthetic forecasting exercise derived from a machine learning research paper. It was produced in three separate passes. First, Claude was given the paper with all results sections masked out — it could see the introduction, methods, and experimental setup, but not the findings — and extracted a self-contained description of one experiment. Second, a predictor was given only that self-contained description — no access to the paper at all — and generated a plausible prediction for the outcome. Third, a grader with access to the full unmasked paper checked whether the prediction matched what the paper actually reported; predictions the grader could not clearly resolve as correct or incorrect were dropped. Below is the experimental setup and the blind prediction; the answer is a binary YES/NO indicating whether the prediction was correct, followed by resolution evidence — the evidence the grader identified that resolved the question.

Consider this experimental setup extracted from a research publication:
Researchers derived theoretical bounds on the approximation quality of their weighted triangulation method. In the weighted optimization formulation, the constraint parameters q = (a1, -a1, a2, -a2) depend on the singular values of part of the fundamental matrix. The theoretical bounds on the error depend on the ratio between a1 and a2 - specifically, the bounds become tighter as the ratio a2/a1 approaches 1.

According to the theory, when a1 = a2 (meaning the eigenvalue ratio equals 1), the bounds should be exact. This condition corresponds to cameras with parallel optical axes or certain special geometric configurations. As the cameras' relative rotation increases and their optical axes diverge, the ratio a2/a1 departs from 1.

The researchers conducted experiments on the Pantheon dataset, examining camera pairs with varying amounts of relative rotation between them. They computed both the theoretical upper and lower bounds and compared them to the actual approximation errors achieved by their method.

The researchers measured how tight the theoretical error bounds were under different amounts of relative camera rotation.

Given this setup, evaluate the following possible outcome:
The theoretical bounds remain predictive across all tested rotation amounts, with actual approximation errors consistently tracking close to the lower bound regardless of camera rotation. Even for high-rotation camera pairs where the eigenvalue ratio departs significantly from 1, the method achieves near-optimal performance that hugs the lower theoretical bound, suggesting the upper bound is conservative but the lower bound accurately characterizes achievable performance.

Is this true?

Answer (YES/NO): NO